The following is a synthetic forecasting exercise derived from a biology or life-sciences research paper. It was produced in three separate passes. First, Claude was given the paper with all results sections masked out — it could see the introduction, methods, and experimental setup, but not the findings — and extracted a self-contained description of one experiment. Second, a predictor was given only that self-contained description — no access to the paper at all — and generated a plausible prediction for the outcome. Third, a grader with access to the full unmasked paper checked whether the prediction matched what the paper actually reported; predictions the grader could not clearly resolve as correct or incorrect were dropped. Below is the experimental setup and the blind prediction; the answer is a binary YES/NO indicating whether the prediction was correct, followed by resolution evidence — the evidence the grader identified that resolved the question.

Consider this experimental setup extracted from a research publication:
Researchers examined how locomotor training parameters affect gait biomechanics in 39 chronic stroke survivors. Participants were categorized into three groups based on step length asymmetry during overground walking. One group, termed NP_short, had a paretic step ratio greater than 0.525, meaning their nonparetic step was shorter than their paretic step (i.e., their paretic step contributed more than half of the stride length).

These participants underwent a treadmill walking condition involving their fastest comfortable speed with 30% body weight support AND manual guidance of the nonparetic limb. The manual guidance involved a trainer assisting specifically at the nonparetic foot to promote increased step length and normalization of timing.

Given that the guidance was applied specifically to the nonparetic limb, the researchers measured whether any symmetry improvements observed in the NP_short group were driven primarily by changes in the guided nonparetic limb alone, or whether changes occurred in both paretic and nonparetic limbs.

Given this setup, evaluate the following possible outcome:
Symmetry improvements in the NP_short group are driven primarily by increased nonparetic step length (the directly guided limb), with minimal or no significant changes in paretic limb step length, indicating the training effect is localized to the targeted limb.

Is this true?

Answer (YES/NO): NO